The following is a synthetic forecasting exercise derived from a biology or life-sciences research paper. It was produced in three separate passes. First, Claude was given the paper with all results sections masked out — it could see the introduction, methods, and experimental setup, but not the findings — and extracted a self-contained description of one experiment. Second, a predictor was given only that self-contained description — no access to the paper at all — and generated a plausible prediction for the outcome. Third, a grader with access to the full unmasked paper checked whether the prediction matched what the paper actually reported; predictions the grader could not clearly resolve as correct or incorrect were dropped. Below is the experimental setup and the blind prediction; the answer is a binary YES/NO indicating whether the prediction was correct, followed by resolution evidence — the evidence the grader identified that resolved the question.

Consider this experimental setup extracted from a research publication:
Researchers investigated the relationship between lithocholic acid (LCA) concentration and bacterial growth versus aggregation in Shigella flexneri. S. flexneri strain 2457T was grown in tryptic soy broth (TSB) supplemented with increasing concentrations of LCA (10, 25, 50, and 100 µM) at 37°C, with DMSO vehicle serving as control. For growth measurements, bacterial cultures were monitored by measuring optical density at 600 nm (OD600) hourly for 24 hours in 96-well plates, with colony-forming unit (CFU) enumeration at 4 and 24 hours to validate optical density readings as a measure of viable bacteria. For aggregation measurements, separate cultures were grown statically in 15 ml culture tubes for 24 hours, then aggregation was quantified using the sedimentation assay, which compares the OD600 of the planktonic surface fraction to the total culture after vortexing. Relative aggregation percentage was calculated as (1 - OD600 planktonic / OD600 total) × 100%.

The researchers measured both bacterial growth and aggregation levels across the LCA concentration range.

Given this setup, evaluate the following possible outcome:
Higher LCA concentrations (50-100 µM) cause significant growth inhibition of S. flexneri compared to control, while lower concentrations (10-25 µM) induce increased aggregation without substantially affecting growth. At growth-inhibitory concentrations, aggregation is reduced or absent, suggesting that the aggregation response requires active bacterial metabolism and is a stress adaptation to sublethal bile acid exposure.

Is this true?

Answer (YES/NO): NO